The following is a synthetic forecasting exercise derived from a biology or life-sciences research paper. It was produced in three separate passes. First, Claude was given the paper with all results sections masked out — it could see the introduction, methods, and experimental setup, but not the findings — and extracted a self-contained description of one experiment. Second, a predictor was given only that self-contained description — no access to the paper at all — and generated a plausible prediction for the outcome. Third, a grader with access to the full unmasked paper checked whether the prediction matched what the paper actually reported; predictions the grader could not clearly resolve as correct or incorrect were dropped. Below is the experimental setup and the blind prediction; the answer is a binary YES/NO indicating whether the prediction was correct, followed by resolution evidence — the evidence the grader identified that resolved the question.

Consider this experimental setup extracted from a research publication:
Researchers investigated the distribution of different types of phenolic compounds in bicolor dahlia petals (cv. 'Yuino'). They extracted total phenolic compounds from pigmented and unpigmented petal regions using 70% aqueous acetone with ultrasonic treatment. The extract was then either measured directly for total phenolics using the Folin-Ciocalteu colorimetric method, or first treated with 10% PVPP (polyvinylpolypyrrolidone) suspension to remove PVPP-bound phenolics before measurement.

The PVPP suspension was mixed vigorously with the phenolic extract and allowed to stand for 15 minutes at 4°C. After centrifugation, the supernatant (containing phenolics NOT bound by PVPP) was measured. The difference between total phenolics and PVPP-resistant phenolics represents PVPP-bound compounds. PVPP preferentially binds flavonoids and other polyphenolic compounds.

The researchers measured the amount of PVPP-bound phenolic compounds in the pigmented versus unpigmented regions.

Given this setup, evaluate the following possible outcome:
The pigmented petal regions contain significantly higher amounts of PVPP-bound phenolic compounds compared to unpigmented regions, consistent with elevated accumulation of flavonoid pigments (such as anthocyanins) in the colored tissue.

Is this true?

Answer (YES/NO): YES